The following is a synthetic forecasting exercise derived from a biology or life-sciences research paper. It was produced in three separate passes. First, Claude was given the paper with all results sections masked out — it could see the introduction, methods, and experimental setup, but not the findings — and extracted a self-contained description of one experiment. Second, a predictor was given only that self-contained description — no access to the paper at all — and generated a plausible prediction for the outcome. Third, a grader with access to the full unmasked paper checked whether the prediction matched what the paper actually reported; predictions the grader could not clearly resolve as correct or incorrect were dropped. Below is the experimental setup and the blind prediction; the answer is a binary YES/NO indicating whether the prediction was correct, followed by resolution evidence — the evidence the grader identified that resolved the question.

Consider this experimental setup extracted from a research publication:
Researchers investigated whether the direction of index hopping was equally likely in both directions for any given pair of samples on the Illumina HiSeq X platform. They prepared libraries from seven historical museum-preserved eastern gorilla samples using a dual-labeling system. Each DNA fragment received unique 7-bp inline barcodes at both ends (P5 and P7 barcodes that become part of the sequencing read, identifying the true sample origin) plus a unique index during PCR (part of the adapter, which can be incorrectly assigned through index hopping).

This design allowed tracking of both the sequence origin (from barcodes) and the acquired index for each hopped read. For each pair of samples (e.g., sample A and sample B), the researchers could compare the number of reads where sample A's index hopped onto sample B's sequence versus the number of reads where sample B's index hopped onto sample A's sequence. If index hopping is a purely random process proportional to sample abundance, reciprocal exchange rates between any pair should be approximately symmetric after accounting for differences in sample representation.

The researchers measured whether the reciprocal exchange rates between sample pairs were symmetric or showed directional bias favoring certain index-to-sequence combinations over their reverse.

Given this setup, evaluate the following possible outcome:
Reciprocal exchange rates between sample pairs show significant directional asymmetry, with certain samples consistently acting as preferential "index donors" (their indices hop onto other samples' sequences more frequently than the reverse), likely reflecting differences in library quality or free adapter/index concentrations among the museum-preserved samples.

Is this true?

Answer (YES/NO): NO